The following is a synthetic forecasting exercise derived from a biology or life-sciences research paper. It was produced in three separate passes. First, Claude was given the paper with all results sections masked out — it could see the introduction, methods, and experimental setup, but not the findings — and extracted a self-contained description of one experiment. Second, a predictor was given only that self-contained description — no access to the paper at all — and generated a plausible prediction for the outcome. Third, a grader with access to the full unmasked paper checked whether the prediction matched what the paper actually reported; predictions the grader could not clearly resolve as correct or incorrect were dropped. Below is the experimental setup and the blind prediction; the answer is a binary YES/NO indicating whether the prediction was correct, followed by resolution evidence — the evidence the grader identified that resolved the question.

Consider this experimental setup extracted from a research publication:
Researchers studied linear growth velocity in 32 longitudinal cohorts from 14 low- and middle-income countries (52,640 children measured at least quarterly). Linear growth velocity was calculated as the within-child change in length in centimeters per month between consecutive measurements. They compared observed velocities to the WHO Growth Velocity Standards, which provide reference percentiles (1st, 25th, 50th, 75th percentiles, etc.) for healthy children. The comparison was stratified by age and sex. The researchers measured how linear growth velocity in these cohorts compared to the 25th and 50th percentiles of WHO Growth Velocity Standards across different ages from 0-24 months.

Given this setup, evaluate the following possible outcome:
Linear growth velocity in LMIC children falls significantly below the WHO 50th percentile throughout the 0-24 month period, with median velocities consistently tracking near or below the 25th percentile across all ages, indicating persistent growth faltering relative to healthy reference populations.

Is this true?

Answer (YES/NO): NO